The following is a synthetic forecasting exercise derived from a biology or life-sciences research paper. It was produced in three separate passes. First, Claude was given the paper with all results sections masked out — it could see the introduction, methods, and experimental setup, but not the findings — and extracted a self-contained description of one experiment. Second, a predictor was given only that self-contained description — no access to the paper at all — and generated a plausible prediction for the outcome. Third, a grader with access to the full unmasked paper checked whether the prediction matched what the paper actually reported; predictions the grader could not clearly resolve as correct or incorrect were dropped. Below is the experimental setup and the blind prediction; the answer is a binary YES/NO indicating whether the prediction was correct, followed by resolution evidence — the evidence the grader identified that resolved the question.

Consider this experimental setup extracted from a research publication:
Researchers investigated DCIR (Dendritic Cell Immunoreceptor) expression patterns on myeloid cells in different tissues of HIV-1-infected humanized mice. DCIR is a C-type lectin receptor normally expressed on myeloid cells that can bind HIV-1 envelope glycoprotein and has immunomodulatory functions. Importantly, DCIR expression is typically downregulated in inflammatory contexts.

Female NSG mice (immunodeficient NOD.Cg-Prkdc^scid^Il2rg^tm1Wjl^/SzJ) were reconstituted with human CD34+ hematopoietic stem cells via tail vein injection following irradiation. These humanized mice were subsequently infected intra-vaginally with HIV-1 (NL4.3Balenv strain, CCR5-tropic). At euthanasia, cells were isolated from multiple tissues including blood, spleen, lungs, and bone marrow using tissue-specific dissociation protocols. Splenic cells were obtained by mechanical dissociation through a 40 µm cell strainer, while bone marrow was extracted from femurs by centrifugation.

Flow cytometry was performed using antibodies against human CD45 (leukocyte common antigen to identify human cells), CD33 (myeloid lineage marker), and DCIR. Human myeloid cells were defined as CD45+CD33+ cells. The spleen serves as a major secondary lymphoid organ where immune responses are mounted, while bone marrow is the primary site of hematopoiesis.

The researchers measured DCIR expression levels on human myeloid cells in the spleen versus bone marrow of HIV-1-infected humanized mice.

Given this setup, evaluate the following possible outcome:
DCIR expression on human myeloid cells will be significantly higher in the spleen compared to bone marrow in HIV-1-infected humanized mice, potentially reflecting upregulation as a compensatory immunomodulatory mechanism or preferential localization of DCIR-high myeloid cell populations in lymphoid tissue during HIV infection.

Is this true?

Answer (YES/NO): YES